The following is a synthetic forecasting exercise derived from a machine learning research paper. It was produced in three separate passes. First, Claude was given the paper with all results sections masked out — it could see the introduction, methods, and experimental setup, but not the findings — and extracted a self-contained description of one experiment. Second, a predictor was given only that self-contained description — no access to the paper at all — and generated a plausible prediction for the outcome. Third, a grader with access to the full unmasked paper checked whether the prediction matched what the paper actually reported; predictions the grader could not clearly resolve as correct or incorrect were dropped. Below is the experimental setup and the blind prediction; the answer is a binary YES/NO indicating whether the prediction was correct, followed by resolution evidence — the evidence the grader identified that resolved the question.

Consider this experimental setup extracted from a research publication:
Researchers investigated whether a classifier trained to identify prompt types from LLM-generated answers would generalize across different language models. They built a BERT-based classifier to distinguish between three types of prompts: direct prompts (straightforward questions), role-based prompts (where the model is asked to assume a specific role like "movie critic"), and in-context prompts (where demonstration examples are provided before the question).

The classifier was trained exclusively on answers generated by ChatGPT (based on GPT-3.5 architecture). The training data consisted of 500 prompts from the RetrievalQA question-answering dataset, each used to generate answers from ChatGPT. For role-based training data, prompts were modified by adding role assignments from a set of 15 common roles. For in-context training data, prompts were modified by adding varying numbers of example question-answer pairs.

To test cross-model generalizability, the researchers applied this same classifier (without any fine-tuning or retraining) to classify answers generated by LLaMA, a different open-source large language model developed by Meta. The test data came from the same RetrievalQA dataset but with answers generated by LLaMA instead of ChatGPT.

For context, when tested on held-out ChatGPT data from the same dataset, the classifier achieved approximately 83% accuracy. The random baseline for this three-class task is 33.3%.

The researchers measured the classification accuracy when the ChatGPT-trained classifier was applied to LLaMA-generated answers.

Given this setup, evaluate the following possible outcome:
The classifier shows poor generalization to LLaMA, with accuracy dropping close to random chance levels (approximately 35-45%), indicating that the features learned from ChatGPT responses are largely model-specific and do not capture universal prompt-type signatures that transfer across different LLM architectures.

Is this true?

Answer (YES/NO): NO